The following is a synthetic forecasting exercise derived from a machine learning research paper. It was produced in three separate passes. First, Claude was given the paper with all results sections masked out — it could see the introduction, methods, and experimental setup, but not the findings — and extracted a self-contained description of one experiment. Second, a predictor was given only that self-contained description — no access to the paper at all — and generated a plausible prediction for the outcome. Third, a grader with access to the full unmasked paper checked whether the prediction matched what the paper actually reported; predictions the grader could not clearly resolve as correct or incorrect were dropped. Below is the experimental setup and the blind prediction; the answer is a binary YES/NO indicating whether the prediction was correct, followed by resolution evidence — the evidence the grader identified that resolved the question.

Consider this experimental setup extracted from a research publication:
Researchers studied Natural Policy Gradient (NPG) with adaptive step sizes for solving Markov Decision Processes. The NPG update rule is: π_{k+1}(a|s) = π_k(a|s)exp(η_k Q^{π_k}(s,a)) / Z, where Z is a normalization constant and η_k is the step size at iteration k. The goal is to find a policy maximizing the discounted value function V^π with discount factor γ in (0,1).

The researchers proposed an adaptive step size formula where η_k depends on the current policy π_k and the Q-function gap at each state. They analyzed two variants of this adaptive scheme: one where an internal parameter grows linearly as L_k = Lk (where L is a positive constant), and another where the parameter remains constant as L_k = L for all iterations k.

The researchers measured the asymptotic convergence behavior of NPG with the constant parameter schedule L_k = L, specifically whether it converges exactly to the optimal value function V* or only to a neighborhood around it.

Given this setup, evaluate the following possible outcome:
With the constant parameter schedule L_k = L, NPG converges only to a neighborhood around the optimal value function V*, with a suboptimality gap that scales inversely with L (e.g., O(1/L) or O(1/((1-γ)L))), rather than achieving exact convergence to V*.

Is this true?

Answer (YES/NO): NO